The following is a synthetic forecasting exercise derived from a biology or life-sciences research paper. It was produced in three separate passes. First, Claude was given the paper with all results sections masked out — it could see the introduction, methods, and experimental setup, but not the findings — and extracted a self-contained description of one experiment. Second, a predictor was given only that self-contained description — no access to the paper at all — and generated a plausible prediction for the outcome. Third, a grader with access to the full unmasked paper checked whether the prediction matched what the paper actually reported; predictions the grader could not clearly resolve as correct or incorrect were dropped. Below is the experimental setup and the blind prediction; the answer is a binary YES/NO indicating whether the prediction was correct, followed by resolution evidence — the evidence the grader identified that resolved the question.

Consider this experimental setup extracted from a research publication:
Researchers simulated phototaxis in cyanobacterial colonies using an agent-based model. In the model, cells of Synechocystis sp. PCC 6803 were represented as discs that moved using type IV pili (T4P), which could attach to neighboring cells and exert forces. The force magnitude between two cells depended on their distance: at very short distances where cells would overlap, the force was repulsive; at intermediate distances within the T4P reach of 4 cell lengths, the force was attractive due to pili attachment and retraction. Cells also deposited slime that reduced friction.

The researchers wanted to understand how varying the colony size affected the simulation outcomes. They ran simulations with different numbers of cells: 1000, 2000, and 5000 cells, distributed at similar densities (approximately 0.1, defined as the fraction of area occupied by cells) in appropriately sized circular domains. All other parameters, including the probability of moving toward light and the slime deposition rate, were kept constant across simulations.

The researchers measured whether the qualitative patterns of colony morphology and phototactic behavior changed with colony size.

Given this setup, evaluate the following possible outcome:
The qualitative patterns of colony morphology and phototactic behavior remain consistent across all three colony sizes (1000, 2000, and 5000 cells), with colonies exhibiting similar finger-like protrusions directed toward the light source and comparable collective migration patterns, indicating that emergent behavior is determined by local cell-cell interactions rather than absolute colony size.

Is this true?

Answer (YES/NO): YES